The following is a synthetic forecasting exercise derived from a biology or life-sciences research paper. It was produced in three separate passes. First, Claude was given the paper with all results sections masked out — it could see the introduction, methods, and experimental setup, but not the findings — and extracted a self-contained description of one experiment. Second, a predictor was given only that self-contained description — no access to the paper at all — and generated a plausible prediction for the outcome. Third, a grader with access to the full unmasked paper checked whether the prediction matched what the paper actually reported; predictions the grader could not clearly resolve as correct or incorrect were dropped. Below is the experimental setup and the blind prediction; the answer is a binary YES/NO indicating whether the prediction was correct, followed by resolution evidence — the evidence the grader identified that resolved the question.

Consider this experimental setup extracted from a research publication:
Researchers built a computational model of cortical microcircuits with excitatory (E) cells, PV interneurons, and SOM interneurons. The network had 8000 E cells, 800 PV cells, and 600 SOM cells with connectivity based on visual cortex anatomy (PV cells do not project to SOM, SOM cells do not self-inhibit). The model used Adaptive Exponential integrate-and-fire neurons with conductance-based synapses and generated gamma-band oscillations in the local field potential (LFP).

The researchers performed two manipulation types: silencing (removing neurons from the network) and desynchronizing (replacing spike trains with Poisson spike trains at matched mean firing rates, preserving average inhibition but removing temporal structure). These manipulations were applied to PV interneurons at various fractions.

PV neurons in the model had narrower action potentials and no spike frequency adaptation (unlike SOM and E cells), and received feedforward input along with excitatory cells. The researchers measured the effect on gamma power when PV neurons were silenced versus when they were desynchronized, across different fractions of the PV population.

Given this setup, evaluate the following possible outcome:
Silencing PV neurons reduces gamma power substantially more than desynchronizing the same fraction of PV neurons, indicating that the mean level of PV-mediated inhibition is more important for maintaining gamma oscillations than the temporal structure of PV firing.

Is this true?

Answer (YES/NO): NO